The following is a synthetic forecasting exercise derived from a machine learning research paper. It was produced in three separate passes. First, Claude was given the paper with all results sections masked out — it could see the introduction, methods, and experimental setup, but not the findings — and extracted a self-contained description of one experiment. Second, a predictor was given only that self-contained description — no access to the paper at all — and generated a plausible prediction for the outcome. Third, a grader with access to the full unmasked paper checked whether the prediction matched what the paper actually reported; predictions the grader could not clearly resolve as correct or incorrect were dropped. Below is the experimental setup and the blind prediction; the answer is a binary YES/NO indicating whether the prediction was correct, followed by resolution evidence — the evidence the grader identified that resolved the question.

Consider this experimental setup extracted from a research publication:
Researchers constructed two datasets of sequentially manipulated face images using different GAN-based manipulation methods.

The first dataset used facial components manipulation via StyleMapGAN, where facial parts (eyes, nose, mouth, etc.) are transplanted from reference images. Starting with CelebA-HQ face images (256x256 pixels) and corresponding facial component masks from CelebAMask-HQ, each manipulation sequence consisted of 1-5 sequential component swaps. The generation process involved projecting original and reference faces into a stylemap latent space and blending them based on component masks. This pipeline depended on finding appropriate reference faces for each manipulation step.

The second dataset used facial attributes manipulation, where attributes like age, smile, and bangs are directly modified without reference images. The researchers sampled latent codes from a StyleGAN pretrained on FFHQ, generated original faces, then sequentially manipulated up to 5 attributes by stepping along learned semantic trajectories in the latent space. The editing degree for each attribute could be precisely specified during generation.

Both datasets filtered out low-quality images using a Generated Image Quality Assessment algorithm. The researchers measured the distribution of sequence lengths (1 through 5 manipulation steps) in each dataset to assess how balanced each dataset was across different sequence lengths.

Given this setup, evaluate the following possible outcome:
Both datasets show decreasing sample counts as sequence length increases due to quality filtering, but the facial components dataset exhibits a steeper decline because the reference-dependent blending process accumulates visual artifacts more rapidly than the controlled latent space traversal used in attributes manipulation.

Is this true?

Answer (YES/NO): NO